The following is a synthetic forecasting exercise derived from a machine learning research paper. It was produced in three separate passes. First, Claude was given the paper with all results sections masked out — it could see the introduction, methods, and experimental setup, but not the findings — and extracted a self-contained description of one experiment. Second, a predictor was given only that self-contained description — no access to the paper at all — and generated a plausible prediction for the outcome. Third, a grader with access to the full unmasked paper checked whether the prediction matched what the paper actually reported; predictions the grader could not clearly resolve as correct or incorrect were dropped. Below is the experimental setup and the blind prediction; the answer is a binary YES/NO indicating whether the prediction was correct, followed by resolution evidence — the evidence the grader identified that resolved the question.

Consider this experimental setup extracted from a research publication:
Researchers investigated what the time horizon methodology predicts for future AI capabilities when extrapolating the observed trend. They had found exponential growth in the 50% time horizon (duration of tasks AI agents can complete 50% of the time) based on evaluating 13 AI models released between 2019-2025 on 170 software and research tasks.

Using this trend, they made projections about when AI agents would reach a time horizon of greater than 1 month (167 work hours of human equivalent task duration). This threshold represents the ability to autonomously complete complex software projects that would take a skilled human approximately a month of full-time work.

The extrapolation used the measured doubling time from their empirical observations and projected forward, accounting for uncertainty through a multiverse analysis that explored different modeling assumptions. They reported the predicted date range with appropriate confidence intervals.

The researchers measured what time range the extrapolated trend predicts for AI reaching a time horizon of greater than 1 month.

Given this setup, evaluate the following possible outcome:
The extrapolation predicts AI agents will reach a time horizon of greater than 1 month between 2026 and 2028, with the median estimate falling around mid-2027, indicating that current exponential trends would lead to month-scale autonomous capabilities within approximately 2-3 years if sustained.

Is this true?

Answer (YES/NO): NO